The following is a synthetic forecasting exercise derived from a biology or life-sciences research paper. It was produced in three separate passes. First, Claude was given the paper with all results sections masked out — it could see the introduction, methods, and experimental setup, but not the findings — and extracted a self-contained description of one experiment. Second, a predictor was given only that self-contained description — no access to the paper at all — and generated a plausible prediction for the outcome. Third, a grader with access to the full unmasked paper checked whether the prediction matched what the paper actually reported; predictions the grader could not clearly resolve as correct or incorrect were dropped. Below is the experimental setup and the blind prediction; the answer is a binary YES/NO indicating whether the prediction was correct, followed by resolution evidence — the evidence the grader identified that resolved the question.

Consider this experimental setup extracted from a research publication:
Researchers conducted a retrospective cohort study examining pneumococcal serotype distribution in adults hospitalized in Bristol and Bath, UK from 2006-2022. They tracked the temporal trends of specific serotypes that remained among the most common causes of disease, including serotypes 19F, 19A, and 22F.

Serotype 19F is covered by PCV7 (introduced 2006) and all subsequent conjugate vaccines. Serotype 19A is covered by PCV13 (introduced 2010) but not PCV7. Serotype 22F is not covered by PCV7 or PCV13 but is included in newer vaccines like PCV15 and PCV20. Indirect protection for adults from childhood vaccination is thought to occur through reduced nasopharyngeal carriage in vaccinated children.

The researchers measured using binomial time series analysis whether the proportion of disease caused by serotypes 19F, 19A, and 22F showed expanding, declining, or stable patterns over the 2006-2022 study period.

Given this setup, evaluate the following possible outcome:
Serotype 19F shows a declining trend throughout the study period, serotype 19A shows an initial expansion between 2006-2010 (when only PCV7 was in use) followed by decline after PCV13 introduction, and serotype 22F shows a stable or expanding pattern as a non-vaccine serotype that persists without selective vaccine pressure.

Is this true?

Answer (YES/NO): NO